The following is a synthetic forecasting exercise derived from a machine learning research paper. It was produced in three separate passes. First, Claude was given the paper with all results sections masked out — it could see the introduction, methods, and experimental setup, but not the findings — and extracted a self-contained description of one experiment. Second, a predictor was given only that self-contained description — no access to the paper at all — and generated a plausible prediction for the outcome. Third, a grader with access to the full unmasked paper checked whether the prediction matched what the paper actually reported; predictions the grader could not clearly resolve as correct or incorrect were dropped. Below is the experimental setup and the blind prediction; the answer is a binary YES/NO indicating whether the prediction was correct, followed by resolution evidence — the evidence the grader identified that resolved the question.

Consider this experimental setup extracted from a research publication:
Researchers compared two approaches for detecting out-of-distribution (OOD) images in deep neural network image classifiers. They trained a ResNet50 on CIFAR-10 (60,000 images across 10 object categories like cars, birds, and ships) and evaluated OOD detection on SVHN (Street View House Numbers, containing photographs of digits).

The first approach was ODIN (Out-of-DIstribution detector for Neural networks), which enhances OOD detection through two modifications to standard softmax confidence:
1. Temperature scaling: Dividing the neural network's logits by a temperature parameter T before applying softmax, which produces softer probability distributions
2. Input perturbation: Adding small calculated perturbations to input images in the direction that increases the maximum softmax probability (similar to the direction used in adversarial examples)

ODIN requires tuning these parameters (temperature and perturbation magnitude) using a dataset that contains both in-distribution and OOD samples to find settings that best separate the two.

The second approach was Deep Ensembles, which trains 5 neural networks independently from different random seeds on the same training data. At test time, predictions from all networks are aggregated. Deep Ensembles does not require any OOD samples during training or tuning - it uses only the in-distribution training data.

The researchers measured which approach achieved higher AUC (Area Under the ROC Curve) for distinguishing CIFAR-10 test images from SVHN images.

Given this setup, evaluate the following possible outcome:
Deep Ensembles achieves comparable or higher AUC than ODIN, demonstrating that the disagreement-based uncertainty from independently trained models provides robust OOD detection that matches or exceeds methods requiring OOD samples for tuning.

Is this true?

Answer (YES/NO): YES